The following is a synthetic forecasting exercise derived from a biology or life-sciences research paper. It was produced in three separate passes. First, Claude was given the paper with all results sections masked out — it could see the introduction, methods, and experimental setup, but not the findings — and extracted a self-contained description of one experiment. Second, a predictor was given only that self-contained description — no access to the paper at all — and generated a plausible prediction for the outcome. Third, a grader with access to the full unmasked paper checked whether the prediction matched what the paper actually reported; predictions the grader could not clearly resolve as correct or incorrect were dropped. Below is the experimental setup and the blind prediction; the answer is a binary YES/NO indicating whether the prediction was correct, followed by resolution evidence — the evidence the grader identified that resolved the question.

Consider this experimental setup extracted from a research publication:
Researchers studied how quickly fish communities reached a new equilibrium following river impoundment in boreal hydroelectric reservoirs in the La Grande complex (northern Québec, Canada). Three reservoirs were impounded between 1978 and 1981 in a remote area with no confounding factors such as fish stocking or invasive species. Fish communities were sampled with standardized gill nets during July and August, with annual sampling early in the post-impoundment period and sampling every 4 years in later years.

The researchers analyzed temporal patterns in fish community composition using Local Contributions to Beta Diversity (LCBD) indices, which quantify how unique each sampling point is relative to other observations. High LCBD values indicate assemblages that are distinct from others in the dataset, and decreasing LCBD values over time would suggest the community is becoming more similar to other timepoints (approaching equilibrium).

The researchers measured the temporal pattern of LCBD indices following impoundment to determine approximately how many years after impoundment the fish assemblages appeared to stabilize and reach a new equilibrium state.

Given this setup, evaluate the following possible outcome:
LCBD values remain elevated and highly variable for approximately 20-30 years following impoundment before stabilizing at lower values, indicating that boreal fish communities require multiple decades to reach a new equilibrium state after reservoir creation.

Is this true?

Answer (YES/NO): NO